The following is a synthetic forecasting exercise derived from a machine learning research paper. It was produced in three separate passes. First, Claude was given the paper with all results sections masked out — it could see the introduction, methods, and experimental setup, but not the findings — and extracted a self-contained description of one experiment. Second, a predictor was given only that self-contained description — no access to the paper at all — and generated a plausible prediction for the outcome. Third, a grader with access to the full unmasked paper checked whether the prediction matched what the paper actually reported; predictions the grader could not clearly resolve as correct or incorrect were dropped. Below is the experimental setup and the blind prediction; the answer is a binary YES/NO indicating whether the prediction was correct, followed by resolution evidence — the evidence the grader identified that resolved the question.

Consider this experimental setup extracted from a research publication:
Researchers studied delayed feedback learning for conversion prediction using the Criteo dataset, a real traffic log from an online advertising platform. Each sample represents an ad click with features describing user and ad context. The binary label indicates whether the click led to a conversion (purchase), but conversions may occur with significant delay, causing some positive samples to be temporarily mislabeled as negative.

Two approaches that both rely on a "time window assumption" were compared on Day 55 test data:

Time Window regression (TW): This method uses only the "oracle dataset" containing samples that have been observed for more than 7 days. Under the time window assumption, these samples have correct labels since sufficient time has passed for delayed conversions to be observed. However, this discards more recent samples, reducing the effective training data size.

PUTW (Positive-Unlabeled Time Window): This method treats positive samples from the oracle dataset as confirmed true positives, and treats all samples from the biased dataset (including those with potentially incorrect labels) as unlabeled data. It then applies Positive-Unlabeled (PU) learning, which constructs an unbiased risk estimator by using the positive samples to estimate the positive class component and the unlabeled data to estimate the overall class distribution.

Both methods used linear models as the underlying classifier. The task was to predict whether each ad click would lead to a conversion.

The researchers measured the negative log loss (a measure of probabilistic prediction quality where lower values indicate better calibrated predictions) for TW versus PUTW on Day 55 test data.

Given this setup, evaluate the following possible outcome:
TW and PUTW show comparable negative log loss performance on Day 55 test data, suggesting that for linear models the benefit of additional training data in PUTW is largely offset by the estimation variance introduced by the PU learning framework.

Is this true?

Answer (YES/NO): NO